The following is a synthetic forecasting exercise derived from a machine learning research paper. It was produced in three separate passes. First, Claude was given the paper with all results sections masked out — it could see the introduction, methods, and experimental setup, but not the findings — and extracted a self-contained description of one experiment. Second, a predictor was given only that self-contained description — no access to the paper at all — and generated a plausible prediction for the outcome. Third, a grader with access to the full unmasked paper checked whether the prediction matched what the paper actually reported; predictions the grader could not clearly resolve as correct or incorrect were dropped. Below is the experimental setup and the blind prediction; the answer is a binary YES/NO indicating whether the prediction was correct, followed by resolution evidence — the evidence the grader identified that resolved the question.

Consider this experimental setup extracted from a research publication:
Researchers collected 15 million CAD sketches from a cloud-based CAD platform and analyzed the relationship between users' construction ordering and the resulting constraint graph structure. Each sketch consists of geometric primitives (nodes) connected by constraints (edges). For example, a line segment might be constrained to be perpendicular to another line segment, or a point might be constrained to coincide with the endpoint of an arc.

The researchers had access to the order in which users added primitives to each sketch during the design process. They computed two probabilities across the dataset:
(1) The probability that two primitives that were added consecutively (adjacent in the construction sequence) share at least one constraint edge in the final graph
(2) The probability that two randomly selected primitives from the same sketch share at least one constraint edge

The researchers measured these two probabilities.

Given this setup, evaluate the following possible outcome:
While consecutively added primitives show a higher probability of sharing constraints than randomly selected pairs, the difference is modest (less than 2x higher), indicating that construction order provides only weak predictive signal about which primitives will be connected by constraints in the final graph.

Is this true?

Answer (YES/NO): YES